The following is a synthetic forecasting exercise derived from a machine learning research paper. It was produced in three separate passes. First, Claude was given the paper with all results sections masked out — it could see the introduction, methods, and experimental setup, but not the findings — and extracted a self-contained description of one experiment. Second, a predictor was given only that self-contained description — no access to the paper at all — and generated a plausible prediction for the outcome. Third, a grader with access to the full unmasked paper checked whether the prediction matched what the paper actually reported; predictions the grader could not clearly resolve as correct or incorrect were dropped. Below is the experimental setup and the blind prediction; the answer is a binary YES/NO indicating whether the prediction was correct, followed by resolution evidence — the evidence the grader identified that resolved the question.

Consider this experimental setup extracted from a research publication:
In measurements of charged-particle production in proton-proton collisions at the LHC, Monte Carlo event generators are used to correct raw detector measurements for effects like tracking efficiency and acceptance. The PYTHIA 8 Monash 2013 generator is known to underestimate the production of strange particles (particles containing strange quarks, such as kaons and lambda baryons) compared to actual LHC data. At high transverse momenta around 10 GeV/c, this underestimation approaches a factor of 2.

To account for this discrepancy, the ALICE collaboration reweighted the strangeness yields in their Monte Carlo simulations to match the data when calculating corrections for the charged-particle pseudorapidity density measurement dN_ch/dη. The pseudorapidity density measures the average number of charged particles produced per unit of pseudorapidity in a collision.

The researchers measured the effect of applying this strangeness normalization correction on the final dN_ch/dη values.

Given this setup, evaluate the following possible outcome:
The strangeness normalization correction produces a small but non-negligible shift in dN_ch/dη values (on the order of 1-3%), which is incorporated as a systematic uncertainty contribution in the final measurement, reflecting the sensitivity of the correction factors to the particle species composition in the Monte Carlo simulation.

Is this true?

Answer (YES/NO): YES